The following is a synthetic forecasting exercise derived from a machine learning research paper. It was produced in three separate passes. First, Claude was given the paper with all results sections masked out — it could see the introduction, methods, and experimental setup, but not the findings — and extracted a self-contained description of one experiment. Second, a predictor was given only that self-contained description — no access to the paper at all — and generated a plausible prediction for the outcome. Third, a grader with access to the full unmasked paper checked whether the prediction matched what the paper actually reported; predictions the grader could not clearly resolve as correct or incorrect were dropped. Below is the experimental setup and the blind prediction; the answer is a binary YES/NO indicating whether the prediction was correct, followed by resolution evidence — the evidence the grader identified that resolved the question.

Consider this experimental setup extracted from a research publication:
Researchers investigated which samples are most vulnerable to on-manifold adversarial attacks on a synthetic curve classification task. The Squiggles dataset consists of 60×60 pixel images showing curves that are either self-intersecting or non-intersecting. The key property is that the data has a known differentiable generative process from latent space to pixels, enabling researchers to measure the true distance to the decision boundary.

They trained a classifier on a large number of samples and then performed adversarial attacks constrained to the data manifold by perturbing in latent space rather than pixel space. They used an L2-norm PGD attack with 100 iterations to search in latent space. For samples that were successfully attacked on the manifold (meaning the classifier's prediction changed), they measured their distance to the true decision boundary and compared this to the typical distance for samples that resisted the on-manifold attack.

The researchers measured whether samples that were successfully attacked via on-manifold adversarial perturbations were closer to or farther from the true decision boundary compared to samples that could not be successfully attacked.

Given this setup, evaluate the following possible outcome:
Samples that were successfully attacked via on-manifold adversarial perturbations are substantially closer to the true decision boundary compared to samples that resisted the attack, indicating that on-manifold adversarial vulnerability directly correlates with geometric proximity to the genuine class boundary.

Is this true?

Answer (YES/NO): YES